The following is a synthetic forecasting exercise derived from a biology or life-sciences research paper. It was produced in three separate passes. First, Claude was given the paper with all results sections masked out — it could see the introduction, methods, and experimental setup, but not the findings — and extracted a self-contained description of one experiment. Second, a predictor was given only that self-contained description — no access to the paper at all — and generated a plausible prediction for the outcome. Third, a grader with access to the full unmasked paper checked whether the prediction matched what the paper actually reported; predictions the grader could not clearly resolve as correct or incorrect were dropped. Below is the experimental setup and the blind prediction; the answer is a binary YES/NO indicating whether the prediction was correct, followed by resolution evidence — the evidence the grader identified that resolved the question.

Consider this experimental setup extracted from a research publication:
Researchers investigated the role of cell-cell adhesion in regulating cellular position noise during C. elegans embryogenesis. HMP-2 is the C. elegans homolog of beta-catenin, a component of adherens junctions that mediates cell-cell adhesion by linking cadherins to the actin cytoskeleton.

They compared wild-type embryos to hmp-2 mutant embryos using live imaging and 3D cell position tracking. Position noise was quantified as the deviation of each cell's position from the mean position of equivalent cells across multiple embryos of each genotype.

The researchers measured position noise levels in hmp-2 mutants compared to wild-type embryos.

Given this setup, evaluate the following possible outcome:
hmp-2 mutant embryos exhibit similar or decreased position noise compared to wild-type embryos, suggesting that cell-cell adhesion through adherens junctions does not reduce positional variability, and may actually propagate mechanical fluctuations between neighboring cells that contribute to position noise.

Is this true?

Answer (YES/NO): NO